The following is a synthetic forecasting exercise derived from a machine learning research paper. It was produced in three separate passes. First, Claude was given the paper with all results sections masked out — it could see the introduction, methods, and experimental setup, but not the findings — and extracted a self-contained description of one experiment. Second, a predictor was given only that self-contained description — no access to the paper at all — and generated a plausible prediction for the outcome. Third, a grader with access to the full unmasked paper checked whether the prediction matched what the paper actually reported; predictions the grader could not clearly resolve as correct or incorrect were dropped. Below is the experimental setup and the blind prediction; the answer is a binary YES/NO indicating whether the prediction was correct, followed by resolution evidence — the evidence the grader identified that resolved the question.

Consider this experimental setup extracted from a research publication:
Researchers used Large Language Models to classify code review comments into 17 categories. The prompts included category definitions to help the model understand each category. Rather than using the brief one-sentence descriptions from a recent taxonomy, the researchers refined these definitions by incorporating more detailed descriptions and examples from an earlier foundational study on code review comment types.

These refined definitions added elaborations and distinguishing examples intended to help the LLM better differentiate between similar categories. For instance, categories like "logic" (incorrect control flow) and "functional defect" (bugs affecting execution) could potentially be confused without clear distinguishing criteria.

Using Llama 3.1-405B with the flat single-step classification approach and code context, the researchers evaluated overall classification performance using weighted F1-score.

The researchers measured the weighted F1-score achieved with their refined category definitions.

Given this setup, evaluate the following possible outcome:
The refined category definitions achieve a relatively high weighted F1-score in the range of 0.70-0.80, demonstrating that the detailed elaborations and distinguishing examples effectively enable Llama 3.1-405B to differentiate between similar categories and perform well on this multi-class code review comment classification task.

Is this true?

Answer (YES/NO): NO